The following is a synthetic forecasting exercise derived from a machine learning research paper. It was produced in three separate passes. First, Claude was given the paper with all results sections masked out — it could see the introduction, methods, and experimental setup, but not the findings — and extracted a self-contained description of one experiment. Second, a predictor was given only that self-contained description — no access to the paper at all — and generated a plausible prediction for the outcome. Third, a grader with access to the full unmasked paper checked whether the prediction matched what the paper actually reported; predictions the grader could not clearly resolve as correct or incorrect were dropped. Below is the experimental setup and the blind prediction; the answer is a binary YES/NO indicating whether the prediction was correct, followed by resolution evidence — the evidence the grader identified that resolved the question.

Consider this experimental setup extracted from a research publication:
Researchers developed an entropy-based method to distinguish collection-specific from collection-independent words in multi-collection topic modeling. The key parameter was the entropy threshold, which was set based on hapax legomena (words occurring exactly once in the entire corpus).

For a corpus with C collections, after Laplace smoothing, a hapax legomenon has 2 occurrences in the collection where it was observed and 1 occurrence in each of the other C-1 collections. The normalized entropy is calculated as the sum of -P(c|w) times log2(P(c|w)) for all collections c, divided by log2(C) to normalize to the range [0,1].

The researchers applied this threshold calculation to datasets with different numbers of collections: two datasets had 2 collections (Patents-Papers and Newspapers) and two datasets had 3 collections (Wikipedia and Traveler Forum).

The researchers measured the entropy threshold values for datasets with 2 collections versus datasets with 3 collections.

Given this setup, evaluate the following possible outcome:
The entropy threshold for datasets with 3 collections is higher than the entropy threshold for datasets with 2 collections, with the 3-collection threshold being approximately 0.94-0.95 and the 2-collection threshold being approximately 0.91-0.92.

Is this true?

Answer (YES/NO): YES